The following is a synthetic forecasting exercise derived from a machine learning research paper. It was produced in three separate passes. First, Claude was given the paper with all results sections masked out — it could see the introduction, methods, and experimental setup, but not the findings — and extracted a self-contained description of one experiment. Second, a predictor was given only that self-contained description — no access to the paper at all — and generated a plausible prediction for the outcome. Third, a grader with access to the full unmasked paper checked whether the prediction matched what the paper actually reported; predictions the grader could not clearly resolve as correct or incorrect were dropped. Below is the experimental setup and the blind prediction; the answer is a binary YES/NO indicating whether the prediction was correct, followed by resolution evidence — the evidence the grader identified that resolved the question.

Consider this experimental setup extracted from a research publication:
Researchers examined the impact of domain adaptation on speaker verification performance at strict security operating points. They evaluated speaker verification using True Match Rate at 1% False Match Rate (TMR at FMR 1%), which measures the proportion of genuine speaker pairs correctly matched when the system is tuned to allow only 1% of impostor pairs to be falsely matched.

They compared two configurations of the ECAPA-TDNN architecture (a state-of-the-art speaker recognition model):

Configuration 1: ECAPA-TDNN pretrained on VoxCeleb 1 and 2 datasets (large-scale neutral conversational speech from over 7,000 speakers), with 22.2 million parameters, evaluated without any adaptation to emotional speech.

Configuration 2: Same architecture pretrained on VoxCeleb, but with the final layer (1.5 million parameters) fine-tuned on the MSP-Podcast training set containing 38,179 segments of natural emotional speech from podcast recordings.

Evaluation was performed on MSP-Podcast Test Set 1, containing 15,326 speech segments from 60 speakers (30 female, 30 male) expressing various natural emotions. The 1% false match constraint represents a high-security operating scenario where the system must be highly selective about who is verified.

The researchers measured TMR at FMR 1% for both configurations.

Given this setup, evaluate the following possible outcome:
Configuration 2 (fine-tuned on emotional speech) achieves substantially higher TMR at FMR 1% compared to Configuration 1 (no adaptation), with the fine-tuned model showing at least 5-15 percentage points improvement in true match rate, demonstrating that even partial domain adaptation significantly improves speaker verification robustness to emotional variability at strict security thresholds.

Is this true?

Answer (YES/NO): YES